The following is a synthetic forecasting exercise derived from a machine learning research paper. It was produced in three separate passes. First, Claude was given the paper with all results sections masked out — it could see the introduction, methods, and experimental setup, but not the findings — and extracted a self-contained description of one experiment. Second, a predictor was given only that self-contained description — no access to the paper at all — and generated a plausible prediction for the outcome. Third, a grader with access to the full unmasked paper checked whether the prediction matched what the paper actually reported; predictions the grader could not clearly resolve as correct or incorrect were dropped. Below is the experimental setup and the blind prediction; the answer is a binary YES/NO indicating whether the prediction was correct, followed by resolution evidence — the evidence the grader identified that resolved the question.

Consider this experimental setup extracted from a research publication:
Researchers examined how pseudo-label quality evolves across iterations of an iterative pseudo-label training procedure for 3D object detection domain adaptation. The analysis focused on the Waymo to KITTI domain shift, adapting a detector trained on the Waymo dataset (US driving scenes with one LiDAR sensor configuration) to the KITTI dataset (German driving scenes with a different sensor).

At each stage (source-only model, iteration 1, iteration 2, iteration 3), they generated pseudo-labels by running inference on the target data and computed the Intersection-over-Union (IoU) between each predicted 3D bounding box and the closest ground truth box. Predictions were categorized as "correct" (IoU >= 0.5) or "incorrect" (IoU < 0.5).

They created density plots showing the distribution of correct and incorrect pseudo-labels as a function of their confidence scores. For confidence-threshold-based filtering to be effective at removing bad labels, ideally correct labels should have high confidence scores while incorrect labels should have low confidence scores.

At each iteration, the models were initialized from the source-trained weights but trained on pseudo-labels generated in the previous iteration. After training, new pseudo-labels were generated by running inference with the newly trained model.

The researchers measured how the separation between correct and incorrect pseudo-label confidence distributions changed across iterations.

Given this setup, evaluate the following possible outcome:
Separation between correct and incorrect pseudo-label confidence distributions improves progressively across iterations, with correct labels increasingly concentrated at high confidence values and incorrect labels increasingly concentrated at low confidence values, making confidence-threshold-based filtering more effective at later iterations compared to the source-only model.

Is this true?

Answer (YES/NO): NO